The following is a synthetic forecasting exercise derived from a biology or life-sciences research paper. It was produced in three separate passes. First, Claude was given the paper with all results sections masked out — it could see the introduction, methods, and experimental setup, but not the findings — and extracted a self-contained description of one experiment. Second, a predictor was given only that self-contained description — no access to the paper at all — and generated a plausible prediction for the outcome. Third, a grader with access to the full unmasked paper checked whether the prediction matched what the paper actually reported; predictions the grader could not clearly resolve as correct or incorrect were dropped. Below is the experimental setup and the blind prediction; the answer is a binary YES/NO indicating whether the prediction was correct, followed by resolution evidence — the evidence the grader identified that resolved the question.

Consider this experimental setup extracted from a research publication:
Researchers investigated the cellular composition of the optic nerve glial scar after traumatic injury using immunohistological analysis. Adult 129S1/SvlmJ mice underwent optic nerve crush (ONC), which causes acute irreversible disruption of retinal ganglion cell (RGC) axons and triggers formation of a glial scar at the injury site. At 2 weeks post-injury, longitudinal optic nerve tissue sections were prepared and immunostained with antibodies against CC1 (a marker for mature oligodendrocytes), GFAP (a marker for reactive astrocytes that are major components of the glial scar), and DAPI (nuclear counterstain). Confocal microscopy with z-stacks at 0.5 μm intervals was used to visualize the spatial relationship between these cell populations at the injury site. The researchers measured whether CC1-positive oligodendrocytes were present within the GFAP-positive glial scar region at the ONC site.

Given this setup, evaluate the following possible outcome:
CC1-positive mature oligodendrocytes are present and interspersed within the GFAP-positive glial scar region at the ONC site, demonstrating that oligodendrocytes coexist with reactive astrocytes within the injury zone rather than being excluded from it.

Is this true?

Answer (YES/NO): NO